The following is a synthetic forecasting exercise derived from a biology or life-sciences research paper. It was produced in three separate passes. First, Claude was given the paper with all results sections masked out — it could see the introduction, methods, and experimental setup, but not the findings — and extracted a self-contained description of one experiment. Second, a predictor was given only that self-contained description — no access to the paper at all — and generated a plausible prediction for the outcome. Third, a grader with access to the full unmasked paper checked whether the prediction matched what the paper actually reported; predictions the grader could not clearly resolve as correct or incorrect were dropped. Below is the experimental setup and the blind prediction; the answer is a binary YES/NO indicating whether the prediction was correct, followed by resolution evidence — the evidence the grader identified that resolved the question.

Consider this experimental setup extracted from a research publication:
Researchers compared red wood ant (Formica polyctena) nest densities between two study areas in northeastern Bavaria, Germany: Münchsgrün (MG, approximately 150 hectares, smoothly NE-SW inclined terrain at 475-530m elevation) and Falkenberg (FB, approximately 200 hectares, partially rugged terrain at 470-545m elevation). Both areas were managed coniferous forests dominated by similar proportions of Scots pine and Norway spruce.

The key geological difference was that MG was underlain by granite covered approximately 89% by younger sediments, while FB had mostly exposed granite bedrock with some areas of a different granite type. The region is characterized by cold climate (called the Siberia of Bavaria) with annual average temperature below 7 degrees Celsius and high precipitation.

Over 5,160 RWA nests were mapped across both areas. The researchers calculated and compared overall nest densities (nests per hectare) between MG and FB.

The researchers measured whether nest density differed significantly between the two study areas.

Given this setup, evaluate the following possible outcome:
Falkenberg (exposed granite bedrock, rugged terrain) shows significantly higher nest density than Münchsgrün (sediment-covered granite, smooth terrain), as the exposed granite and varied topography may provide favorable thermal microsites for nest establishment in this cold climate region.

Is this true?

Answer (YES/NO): NO